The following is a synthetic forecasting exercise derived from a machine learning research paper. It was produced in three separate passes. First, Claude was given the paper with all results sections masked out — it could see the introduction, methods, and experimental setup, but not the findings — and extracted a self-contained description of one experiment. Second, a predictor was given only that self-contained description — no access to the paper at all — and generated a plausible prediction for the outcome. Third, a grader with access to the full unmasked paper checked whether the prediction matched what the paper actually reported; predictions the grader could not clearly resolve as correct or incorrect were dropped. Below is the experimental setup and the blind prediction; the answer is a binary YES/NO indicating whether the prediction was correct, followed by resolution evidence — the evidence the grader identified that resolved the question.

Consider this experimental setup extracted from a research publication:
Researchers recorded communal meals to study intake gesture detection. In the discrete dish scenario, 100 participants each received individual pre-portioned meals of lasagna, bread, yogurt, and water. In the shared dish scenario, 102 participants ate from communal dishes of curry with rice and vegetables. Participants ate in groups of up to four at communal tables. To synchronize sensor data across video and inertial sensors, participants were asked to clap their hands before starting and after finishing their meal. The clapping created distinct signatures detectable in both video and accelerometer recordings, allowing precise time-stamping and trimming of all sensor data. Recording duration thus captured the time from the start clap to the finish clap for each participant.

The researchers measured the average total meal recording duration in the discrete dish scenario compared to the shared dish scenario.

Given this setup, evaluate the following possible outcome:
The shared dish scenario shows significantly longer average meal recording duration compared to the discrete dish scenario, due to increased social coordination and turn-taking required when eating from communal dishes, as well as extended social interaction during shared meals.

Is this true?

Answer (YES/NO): NO